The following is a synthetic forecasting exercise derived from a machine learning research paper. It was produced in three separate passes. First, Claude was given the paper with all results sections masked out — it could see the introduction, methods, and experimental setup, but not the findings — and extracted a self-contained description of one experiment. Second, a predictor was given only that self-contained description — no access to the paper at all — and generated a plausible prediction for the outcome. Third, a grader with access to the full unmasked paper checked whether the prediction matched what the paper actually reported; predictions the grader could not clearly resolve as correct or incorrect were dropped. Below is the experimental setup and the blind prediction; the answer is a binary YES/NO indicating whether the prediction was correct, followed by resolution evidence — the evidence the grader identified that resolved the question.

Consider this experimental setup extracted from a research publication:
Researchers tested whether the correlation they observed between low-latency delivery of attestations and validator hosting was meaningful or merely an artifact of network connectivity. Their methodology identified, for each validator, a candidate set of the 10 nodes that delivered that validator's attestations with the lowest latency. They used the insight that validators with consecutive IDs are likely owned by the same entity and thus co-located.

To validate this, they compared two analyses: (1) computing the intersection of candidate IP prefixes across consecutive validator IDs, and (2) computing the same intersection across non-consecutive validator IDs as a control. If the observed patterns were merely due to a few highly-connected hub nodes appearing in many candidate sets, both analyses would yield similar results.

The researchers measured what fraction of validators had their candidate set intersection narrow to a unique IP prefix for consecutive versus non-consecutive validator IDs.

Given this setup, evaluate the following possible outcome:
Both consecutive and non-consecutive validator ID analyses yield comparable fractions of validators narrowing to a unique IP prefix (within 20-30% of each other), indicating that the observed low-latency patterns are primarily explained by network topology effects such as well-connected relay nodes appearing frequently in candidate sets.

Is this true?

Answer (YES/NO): NO